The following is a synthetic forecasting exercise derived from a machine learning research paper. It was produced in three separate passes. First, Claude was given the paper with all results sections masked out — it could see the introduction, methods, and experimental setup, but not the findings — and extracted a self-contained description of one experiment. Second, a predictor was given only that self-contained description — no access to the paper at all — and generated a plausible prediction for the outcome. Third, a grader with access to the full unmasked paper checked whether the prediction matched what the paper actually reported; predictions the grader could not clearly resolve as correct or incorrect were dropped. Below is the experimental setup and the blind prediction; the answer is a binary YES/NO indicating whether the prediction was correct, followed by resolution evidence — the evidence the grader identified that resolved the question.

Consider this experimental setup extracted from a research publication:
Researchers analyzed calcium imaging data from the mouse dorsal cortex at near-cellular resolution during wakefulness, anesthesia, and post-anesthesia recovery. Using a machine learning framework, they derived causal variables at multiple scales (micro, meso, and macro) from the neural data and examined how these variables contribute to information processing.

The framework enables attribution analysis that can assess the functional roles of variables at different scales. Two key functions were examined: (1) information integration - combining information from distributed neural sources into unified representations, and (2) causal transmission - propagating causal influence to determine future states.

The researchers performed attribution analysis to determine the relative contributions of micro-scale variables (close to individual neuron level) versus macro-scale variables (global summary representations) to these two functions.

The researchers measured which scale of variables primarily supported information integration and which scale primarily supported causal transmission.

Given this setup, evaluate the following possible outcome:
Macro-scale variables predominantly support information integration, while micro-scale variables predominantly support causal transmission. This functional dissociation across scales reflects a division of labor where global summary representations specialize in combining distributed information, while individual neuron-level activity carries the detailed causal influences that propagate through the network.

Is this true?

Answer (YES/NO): NO